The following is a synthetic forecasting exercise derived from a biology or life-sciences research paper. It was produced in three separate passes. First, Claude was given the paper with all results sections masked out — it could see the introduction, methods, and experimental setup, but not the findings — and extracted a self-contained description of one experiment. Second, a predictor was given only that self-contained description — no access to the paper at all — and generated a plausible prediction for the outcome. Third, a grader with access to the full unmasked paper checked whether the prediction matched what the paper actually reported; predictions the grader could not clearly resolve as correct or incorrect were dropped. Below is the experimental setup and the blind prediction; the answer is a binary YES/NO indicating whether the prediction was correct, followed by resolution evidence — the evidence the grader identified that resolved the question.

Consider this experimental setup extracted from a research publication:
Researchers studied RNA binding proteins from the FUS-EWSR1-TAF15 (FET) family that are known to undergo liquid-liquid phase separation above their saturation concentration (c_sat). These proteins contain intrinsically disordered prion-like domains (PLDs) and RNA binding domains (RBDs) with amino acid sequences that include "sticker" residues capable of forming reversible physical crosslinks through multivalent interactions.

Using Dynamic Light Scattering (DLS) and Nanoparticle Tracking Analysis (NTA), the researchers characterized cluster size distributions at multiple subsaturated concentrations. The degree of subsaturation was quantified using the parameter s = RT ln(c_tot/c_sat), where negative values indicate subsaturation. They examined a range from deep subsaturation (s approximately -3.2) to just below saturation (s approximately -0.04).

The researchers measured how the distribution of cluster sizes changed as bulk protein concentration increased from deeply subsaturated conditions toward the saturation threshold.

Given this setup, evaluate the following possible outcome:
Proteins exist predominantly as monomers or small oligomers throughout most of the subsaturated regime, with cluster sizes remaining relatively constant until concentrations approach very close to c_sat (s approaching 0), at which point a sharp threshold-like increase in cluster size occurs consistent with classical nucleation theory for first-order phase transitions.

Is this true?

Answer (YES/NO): NO